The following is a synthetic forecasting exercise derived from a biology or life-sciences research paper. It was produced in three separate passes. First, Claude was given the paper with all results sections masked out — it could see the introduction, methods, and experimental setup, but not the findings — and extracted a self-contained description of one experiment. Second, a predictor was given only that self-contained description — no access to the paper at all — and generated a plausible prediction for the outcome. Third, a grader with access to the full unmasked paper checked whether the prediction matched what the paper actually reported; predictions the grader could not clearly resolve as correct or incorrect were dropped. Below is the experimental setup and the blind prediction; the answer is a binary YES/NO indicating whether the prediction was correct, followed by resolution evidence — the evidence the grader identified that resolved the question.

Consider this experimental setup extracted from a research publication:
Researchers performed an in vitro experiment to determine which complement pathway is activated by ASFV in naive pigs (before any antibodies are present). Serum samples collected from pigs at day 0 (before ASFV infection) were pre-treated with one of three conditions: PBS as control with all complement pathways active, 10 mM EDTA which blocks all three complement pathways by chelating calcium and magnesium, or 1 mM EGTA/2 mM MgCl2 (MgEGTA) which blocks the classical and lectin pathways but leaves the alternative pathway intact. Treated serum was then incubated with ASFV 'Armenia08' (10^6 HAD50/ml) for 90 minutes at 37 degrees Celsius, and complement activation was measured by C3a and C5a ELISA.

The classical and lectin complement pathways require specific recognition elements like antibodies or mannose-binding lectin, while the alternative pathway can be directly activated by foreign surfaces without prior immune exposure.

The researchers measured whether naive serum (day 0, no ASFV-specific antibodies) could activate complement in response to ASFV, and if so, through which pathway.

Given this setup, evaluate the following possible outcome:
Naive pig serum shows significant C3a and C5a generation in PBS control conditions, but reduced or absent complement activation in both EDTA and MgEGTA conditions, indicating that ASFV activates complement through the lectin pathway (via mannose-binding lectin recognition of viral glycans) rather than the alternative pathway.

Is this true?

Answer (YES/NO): YES